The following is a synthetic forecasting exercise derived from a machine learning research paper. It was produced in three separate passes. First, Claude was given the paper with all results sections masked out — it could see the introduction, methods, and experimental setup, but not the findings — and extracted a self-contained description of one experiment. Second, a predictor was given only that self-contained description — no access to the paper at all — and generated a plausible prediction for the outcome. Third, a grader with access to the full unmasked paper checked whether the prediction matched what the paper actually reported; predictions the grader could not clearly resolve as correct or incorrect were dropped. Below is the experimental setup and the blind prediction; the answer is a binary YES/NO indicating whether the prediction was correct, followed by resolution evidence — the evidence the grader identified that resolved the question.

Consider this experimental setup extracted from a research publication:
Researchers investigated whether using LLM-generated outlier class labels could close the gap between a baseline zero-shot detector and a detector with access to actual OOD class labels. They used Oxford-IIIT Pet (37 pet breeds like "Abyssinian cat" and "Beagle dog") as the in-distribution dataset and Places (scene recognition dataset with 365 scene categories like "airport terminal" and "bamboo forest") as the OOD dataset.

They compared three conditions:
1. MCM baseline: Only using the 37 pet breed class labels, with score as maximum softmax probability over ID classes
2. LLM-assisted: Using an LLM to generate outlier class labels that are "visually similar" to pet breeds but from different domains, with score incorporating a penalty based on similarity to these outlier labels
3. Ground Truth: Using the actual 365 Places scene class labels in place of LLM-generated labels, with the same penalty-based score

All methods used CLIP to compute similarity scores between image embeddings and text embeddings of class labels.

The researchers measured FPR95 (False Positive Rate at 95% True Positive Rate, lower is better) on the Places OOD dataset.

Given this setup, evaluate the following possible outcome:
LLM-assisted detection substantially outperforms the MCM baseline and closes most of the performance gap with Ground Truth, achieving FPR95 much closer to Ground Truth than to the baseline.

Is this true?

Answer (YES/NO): YES